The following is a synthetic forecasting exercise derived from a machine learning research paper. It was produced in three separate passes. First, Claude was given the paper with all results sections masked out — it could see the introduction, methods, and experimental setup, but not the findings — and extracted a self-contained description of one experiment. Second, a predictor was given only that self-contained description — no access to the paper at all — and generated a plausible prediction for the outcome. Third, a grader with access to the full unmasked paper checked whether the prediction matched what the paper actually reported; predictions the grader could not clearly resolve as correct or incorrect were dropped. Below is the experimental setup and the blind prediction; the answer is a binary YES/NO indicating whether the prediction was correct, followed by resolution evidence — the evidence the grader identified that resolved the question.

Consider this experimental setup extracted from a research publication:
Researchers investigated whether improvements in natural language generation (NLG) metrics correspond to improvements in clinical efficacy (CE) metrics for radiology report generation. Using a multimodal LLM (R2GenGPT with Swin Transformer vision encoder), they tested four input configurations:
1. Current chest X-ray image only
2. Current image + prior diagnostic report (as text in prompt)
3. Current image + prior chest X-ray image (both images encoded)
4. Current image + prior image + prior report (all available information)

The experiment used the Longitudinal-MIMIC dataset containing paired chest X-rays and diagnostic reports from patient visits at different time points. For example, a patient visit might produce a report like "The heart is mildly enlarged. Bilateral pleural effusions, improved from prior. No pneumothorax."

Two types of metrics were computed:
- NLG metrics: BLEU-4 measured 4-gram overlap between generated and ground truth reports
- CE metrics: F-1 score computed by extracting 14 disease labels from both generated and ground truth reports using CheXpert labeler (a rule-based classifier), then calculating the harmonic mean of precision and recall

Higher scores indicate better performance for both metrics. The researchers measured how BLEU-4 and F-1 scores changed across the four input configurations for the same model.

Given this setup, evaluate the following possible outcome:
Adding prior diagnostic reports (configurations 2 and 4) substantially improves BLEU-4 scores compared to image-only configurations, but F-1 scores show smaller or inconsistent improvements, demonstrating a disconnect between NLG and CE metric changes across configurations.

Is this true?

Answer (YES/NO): NO